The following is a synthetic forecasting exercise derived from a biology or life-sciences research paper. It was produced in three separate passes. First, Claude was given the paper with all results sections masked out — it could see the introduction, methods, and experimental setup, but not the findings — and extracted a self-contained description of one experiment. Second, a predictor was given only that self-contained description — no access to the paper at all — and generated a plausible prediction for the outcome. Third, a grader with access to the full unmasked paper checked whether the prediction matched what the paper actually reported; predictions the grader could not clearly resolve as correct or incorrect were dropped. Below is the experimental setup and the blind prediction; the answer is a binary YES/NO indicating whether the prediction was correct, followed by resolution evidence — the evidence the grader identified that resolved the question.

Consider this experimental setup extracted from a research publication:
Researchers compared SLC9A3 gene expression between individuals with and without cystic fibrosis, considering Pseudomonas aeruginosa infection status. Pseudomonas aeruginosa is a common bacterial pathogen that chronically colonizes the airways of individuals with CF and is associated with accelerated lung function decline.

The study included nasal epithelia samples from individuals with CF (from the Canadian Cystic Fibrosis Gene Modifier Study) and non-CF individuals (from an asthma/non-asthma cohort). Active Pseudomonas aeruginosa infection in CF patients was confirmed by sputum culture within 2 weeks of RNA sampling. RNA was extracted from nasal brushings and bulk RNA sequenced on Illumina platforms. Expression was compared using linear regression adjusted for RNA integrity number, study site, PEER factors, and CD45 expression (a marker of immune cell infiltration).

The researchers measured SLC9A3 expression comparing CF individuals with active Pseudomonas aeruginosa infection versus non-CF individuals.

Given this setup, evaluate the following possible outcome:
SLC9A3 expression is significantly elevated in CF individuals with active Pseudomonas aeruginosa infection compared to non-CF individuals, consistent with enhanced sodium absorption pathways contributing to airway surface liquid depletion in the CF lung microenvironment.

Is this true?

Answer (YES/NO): NO